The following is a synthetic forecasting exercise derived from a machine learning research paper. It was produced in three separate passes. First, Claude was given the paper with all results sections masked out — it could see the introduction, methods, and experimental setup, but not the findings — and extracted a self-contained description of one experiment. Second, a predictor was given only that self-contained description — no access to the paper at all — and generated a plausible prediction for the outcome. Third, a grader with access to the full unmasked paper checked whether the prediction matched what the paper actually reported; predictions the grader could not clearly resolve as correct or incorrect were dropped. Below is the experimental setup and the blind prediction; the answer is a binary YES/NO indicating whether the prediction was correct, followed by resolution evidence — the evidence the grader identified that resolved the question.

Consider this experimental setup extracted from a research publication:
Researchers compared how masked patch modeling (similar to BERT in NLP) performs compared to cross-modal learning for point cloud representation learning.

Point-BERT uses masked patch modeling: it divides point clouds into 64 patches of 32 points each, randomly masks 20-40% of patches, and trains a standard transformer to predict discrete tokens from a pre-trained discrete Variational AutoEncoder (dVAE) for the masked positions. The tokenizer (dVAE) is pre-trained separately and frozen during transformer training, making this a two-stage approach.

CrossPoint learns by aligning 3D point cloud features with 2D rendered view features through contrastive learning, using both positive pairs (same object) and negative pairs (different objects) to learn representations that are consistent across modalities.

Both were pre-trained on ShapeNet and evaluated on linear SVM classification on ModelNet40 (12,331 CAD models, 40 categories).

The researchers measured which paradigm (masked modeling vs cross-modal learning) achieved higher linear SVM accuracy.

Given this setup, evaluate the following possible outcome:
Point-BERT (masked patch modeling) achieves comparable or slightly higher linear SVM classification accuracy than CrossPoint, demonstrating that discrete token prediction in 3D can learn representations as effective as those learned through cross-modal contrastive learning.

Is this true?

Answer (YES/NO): NO